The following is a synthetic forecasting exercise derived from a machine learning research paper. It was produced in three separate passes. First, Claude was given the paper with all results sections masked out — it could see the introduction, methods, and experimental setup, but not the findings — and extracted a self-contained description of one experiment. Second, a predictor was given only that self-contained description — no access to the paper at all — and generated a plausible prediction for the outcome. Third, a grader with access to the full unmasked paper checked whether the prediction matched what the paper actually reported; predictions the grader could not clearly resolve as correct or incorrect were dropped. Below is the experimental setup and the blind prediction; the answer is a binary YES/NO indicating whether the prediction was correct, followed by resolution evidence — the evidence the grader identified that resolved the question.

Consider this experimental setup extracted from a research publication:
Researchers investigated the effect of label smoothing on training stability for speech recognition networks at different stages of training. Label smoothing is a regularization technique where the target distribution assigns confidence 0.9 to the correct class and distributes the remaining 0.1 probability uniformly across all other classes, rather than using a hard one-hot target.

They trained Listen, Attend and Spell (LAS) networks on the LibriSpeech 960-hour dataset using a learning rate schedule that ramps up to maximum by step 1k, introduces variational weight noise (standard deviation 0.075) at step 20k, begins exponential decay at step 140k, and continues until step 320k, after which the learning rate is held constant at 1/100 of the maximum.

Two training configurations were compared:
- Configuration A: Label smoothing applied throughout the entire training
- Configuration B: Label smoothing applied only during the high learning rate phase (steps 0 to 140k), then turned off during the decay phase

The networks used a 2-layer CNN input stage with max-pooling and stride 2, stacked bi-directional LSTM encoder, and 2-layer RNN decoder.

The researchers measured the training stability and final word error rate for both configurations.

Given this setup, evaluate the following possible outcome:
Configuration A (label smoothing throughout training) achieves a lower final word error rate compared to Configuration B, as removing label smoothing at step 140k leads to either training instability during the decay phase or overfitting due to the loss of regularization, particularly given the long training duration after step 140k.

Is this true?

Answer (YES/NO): NO